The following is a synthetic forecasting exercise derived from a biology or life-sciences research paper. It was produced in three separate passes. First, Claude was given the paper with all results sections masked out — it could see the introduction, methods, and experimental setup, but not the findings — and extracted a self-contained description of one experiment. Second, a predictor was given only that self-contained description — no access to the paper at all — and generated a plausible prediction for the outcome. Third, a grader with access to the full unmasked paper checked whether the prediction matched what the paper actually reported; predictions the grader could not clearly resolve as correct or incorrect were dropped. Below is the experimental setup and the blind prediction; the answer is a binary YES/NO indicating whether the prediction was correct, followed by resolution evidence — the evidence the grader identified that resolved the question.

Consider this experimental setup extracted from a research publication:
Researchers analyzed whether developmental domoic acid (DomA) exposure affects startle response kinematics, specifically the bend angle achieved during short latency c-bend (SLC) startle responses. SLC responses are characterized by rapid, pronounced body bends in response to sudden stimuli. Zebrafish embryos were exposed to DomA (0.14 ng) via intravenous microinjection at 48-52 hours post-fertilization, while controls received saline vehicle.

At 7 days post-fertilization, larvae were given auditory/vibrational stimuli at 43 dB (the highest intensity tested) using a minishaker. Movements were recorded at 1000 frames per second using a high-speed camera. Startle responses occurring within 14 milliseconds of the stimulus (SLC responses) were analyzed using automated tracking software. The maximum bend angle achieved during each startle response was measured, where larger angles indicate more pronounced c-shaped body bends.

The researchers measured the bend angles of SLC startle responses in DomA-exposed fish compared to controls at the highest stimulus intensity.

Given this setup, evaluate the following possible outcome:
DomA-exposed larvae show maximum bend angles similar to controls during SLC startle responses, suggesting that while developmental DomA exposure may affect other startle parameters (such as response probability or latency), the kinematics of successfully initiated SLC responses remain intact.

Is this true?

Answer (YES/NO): NO